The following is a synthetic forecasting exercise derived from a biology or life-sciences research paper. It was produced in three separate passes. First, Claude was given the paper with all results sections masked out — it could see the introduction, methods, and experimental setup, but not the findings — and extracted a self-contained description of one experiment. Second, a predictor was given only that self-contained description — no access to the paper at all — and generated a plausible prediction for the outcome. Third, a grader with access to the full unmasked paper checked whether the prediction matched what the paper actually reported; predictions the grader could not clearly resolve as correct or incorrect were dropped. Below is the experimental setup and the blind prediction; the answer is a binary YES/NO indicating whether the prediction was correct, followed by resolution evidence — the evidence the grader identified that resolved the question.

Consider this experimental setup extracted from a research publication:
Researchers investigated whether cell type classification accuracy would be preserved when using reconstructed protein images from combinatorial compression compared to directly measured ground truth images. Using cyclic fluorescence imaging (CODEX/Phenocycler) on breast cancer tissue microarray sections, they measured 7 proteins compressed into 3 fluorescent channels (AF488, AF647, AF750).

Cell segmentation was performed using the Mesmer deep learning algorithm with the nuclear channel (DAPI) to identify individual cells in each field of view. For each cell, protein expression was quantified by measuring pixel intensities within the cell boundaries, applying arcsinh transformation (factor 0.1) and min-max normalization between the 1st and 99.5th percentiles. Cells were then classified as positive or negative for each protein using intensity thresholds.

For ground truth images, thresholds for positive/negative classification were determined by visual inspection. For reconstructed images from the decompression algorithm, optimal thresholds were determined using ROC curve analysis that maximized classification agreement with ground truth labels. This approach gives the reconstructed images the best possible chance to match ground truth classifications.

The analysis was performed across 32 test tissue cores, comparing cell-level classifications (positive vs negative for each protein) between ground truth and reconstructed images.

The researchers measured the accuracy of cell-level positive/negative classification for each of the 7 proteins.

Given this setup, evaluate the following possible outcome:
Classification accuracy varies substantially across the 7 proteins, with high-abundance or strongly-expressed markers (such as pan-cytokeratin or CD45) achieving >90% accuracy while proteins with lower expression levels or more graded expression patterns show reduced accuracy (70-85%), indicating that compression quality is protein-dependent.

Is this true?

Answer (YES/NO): NO